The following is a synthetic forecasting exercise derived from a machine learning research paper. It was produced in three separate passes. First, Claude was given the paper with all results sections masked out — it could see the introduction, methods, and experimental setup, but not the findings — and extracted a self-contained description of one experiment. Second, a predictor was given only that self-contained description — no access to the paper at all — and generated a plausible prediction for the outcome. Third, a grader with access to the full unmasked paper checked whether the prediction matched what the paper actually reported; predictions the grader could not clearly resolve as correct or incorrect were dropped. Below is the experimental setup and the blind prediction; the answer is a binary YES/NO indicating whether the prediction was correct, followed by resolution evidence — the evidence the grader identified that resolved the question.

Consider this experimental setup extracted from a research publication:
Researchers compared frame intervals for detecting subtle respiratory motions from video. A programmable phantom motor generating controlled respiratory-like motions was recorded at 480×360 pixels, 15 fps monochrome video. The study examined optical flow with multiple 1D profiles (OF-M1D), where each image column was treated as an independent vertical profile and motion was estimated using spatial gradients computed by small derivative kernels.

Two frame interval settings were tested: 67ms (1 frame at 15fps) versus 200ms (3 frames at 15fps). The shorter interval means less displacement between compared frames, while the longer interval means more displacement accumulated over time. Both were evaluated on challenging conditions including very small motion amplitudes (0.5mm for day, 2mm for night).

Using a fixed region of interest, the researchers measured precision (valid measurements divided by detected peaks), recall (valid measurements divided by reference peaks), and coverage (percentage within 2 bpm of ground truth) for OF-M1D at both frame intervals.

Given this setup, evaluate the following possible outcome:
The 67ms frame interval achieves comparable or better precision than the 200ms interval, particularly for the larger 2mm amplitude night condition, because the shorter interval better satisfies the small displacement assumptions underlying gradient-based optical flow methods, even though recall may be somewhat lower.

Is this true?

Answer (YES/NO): NO